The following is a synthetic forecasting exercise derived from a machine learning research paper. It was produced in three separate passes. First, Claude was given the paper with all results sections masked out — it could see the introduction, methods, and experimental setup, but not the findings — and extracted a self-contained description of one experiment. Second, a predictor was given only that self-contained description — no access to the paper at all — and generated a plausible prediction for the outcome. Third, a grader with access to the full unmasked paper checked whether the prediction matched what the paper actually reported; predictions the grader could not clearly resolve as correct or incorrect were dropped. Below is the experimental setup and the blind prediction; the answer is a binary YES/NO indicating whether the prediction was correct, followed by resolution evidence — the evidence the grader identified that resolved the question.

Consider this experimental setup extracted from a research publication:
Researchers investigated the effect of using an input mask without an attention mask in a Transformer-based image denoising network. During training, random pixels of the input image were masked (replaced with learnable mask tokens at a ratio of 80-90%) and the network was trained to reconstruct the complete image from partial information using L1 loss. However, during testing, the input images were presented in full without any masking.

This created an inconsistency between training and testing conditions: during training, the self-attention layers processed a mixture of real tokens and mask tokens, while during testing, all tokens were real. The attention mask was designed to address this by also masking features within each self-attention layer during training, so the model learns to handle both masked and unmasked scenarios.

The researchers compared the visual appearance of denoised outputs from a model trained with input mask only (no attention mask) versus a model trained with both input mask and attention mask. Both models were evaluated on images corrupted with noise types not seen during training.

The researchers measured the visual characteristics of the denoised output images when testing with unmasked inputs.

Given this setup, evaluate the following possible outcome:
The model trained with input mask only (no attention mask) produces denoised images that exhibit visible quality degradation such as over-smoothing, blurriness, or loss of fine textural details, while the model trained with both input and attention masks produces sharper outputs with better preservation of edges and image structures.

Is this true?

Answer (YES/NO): NO